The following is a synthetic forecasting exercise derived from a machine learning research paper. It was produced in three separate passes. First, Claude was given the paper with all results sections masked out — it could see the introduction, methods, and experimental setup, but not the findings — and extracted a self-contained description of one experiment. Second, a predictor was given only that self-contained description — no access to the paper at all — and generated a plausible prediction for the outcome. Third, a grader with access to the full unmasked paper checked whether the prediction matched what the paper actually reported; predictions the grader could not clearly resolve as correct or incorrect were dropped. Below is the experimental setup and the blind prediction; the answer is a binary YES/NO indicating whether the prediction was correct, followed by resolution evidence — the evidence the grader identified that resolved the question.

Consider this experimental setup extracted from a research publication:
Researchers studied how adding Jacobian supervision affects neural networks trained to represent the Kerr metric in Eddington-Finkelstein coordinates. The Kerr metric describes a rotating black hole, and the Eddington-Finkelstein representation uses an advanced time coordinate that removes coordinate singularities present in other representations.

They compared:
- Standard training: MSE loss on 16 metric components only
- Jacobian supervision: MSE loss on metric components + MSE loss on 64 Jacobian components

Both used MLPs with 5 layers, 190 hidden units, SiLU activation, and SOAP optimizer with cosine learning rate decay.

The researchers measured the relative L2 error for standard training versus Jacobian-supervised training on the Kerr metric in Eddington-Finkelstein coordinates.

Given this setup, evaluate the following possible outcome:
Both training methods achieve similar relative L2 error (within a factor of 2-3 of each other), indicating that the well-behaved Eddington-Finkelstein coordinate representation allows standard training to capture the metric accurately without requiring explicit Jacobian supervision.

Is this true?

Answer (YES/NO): YES